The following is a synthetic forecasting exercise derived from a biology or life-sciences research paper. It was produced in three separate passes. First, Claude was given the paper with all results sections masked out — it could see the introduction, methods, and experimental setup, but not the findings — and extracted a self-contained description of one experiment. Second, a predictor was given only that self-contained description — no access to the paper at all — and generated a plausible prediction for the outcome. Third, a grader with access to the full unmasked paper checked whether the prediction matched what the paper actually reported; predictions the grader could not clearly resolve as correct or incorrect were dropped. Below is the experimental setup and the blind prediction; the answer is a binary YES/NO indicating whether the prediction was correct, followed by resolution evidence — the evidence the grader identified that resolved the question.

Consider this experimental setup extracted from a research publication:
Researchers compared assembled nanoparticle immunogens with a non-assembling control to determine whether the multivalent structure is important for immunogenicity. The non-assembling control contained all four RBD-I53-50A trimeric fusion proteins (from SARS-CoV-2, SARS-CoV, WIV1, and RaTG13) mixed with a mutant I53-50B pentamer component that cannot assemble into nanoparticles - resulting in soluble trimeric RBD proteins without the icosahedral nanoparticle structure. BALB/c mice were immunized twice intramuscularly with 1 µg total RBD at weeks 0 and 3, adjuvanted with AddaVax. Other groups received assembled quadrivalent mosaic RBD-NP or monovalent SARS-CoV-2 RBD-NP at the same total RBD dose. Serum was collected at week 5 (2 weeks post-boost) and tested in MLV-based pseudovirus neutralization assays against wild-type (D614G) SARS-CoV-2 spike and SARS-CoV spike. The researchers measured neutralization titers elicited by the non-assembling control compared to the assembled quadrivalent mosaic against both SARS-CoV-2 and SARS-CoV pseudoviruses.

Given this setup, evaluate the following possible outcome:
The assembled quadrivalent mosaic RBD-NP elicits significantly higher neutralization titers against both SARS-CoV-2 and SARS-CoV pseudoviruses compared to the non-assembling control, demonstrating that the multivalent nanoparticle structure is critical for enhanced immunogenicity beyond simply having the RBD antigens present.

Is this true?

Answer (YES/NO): YES